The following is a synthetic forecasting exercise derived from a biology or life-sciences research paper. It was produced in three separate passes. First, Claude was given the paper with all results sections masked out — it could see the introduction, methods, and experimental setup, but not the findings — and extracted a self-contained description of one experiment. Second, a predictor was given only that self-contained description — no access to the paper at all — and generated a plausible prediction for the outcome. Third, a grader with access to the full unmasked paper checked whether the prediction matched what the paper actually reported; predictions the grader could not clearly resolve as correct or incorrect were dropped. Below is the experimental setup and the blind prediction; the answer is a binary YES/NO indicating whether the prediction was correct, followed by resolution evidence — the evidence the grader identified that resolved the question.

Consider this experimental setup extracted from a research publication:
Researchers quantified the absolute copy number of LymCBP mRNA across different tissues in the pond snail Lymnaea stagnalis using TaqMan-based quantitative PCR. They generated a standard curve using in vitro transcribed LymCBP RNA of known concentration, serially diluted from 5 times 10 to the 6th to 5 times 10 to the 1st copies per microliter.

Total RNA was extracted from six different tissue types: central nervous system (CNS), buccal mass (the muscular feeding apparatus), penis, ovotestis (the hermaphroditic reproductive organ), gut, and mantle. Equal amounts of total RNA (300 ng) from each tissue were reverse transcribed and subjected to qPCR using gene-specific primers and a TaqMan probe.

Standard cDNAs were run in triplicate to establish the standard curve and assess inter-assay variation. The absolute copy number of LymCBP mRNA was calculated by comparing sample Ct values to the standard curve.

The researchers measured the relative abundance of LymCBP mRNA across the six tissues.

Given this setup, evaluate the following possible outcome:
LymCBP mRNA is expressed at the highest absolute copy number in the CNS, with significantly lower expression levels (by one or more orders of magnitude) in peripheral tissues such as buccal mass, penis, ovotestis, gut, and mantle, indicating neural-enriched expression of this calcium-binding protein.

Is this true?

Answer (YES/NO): NO